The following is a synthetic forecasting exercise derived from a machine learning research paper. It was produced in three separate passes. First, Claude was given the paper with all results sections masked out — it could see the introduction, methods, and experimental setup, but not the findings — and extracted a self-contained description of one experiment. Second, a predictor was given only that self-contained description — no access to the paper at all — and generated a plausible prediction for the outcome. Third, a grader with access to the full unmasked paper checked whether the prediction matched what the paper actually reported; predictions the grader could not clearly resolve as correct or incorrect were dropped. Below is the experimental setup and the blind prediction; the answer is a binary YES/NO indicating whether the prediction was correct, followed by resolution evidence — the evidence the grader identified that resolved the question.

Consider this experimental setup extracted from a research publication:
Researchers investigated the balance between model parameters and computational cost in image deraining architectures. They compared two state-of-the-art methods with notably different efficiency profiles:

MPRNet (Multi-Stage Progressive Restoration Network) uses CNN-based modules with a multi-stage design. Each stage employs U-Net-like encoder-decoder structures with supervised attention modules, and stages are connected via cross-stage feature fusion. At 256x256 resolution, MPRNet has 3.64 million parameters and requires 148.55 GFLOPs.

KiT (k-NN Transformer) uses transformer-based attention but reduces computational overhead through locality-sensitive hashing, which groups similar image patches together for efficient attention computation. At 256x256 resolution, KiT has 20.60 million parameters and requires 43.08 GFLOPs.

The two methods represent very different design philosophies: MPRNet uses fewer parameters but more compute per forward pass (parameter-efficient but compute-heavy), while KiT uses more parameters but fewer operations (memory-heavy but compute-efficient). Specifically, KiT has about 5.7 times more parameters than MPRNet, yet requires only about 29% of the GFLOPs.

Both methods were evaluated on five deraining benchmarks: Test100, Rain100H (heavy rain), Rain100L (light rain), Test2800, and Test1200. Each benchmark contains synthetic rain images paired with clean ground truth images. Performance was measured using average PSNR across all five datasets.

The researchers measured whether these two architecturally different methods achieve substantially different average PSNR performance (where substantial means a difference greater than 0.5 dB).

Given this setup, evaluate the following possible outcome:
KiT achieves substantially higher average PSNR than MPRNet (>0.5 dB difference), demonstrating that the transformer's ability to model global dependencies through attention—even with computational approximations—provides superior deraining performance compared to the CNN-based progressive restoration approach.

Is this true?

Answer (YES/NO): NO